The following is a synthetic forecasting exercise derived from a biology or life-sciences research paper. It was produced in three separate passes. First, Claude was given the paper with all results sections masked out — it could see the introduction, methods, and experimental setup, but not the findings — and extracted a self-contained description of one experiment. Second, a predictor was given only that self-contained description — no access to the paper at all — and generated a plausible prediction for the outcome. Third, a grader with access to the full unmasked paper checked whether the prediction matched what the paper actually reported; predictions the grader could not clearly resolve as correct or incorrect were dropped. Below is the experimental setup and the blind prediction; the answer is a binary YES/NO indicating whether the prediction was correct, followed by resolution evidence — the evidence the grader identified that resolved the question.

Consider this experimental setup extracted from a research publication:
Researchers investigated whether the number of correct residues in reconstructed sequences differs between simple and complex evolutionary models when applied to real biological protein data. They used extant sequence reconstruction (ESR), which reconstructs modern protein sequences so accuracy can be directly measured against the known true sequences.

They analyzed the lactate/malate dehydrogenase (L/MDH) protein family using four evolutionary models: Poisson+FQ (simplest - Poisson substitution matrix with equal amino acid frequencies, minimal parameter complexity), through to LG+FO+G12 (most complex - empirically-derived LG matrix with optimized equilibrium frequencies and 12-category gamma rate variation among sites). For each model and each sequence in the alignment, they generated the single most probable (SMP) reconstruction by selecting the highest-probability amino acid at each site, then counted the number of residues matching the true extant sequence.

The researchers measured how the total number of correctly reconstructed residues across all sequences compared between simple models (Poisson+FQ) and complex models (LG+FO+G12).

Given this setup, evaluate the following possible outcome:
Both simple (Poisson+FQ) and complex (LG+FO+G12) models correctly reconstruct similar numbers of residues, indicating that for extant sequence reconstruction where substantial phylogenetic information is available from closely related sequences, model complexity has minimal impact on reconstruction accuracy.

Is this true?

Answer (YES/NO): YES